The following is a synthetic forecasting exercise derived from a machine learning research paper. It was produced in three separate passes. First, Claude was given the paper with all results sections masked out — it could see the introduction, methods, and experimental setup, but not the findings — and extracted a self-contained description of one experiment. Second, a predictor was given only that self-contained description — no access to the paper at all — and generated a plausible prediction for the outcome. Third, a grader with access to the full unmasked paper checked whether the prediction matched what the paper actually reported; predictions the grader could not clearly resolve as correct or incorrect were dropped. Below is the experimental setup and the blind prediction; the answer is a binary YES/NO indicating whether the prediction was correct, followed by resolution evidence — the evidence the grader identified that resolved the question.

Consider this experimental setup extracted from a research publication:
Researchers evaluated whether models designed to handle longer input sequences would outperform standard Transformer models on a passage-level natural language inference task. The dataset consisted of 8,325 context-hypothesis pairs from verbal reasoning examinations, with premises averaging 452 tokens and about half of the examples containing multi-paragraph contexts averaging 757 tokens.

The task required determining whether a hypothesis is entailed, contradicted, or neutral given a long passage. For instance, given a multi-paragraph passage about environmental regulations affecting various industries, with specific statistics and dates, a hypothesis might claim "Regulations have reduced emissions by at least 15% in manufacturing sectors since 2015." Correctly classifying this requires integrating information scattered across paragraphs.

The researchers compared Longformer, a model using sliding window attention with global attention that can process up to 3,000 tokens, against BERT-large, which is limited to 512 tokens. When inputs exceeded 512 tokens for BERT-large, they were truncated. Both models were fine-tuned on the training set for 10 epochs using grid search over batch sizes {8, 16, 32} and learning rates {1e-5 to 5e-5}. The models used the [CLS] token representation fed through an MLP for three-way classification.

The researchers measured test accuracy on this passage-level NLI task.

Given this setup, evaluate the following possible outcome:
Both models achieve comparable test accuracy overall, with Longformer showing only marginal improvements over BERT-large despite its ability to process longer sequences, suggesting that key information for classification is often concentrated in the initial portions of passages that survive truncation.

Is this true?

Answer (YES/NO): NO